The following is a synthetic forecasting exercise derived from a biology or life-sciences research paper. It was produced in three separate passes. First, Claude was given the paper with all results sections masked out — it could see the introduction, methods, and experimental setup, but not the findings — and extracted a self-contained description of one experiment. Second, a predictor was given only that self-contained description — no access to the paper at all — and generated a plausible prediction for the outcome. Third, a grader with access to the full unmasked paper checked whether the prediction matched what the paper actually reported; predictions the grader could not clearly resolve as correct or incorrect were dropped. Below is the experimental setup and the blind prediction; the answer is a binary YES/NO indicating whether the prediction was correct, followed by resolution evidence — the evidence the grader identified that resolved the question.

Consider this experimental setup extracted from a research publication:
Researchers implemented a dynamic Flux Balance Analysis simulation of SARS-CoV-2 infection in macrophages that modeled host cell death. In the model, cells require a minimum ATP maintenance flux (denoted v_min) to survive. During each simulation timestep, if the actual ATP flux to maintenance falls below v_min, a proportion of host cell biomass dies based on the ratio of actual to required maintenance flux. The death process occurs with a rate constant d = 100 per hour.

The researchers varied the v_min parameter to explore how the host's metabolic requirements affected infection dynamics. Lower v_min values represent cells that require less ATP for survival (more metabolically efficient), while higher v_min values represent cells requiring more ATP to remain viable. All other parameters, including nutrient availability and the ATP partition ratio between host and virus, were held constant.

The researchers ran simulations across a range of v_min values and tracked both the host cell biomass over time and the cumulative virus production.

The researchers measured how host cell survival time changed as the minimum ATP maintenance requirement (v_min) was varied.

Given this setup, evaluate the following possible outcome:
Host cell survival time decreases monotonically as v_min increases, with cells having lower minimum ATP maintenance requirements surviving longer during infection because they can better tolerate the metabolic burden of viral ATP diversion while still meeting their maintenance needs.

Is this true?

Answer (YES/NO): NO